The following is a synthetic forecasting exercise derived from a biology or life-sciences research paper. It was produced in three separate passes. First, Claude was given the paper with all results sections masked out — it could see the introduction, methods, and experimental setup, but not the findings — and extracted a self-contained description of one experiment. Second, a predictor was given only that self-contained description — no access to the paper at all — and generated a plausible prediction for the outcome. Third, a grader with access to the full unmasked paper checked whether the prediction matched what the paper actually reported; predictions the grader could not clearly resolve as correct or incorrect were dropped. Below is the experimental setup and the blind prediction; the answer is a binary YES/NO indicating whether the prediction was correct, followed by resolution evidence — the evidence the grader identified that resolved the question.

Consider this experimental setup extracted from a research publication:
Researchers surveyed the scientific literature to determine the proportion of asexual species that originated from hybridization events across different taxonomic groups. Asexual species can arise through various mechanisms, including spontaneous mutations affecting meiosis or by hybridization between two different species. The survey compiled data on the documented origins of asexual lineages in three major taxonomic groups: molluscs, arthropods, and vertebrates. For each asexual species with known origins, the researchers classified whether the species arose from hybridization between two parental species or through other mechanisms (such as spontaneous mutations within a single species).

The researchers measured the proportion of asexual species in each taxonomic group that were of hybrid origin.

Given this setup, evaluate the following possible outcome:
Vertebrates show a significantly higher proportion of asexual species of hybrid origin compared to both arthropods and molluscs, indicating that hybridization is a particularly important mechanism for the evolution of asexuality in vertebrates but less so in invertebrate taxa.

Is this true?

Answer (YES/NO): YES